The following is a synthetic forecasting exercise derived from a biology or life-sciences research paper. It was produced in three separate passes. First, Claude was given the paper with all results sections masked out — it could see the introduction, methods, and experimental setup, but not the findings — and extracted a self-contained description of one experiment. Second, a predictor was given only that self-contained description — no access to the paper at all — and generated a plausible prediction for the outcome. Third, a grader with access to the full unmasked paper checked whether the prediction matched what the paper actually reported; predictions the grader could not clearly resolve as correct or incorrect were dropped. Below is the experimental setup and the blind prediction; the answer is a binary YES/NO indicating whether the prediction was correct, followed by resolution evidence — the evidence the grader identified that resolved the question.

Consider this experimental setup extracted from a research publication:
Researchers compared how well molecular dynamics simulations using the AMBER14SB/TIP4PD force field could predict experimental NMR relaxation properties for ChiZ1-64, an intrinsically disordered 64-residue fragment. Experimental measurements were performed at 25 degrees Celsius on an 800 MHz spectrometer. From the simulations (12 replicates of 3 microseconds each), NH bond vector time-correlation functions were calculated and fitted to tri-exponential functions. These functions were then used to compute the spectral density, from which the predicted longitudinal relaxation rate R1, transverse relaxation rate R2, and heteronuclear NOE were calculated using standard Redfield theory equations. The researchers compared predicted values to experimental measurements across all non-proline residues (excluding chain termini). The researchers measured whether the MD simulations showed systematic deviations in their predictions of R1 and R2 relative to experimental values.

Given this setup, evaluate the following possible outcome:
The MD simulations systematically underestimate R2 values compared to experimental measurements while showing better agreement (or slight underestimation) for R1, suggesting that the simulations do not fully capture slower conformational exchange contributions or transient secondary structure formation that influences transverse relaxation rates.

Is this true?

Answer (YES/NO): NO